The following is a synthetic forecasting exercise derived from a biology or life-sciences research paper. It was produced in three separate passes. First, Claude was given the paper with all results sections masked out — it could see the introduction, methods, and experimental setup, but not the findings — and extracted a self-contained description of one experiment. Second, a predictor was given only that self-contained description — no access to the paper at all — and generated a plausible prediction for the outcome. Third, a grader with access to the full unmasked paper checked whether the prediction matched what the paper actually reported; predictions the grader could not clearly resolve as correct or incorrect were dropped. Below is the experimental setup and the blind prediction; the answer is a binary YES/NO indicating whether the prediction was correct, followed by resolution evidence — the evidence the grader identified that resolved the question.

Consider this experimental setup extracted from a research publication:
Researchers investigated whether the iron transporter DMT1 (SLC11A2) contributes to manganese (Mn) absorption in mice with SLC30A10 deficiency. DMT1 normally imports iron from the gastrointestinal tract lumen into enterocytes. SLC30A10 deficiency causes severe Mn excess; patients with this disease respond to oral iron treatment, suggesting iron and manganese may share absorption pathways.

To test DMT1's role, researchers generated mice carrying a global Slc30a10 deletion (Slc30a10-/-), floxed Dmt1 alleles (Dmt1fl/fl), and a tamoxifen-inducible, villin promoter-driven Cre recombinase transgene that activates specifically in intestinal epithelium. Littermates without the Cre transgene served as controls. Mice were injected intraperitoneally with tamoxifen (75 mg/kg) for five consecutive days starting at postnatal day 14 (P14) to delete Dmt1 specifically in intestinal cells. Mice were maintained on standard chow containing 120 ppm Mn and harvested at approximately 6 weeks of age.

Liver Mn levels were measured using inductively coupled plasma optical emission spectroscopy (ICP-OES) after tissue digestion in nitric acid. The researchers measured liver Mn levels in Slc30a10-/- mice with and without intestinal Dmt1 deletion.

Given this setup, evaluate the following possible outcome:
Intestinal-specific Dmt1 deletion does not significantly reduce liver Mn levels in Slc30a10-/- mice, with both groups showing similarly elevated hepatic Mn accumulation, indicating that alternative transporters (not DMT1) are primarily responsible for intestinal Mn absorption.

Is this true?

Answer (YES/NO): NO